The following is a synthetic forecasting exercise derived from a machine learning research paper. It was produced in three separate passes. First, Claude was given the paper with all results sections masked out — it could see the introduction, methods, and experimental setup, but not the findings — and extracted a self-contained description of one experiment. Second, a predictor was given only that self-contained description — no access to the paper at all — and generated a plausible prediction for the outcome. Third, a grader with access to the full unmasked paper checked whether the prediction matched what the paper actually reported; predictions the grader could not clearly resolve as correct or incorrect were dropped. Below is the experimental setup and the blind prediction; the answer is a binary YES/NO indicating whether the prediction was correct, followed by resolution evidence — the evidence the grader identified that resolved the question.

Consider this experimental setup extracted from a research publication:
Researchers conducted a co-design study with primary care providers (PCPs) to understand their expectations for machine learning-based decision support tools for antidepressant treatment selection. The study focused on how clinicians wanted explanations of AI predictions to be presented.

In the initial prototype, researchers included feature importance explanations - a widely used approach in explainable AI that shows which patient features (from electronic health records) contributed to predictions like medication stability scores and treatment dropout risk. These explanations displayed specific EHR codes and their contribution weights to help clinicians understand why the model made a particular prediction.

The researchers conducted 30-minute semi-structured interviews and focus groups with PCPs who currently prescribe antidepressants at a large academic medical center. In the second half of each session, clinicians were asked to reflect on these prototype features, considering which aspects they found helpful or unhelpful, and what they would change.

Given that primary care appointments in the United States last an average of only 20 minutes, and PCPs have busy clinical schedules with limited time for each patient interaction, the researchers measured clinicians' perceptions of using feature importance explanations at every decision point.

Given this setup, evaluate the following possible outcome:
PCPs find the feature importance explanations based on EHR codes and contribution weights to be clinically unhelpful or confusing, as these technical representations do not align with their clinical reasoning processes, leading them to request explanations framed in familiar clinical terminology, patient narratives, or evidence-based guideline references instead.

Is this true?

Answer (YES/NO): YES